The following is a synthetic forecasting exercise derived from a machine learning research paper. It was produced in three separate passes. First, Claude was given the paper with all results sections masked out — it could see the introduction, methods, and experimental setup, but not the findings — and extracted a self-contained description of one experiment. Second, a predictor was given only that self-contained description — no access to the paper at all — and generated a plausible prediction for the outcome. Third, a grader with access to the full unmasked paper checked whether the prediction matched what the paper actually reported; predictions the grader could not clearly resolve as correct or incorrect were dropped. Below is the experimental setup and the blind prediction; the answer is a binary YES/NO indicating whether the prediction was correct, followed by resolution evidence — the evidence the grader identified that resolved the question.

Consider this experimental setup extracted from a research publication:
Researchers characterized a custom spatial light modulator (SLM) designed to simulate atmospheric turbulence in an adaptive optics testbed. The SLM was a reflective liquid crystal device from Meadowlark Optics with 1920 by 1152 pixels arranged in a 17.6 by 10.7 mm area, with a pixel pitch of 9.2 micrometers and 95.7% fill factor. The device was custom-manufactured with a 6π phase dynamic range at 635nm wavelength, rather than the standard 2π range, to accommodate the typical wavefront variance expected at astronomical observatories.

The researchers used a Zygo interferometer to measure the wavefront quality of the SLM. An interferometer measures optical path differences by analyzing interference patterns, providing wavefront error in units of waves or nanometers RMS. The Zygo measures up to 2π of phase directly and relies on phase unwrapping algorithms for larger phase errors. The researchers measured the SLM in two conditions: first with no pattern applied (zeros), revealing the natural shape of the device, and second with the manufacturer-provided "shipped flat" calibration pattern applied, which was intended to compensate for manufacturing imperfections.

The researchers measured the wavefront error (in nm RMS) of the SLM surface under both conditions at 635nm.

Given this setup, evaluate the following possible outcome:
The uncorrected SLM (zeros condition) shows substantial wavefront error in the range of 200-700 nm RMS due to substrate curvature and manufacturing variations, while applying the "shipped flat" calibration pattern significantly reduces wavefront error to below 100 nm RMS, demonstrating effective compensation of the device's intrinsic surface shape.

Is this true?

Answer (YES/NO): NO